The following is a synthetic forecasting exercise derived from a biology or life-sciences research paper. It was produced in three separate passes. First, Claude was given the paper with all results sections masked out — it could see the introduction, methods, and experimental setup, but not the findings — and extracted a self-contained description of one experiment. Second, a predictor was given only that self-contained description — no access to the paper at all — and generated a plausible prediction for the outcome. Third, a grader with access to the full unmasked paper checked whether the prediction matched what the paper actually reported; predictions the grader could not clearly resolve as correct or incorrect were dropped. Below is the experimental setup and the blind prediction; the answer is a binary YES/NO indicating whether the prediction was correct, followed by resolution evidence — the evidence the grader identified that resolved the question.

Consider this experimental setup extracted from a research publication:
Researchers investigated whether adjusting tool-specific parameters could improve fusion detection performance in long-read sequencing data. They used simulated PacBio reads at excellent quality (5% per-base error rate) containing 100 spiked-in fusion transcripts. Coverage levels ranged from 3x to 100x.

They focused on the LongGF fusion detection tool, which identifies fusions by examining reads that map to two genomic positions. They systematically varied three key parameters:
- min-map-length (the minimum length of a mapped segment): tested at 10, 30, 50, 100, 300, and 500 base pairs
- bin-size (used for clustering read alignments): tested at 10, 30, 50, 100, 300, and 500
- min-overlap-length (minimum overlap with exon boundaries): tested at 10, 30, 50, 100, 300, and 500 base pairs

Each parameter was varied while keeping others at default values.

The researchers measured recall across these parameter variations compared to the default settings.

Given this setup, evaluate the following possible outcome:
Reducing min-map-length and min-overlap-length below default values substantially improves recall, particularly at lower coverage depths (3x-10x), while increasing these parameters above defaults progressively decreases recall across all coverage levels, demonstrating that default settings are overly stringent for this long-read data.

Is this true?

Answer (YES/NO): NO